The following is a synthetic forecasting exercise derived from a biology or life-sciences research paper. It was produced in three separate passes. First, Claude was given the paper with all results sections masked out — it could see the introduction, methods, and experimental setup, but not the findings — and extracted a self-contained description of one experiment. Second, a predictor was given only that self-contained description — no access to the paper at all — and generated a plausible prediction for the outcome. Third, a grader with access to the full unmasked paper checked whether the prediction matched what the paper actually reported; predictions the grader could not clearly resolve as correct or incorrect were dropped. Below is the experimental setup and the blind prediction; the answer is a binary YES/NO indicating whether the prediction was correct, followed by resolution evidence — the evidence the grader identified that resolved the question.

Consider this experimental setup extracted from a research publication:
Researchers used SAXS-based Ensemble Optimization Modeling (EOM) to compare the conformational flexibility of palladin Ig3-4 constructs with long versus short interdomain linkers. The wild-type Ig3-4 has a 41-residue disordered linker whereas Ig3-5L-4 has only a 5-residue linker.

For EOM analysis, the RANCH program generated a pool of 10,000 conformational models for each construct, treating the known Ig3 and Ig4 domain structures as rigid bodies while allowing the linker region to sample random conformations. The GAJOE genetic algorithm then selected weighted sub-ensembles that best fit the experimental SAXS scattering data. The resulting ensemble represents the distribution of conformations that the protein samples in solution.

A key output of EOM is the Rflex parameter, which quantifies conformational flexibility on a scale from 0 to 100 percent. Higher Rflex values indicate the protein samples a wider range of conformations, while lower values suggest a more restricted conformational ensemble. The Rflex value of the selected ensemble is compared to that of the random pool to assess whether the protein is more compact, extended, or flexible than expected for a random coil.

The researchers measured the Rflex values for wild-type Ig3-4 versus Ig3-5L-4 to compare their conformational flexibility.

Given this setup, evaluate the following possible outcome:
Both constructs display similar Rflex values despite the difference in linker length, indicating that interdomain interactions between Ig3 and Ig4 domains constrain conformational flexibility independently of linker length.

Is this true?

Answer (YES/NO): NO